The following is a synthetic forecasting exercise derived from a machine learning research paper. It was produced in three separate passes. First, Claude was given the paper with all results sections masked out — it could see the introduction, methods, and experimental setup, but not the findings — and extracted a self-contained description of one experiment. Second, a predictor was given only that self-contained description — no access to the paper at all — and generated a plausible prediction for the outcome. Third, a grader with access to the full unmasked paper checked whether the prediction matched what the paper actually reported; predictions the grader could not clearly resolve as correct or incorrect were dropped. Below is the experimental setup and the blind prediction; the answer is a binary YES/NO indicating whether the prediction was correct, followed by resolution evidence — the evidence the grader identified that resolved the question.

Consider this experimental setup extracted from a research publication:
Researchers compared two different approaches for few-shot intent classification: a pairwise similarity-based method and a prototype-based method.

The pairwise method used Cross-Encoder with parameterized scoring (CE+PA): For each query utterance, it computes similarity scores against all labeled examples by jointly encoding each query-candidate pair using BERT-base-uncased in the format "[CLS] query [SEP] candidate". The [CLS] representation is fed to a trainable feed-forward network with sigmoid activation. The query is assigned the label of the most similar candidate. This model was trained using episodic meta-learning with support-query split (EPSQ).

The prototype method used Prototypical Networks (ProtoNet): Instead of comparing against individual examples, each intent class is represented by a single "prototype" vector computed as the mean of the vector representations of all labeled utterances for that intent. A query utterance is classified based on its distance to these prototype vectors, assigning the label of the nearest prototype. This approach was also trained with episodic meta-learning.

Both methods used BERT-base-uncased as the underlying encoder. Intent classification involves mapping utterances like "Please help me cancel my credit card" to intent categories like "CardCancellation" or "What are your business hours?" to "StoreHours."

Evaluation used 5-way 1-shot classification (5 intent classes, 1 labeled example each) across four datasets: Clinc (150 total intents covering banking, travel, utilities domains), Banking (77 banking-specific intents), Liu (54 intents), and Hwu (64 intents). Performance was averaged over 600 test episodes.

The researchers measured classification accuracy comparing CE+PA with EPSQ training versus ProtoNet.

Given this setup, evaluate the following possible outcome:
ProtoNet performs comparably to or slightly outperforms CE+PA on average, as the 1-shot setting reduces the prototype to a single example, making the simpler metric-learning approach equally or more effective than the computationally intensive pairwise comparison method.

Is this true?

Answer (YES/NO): YES